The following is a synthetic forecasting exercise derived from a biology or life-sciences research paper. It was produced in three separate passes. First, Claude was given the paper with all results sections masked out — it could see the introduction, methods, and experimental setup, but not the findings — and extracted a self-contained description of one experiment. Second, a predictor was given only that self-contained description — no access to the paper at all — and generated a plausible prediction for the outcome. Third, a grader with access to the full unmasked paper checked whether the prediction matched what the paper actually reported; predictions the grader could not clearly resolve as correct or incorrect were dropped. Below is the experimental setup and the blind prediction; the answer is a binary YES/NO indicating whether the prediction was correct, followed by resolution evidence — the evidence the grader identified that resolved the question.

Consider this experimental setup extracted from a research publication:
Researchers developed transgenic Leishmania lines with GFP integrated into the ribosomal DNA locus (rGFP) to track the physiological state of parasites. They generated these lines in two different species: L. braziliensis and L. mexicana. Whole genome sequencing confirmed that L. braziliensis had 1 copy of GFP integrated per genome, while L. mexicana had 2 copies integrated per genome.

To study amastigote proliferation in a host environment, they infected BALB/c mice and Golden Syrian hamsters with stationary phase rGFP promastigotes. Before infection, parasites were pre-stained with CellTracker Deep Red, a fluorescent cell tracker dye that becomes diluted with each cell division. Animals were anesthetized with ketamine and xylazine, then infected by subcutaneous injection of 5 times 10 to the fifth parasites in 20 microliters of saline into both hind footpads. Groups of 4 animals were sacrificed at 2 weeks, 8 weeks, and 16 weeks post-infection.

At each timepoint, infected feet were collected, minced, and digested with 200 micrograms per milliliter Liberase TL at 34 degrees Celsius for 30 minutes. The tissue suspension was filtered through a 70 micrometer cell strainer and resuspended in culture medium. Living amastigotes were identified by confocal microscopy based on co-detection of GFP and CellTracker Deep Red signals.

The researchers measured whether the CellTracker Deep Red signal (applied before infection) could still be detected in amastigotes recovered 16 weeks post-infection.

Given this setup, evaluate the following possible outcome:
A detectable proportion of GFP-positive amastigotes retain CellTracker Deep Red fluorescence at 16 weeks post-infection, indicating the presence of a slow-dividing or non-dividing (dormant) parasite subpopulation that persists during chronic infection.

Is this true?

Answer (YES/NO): YES